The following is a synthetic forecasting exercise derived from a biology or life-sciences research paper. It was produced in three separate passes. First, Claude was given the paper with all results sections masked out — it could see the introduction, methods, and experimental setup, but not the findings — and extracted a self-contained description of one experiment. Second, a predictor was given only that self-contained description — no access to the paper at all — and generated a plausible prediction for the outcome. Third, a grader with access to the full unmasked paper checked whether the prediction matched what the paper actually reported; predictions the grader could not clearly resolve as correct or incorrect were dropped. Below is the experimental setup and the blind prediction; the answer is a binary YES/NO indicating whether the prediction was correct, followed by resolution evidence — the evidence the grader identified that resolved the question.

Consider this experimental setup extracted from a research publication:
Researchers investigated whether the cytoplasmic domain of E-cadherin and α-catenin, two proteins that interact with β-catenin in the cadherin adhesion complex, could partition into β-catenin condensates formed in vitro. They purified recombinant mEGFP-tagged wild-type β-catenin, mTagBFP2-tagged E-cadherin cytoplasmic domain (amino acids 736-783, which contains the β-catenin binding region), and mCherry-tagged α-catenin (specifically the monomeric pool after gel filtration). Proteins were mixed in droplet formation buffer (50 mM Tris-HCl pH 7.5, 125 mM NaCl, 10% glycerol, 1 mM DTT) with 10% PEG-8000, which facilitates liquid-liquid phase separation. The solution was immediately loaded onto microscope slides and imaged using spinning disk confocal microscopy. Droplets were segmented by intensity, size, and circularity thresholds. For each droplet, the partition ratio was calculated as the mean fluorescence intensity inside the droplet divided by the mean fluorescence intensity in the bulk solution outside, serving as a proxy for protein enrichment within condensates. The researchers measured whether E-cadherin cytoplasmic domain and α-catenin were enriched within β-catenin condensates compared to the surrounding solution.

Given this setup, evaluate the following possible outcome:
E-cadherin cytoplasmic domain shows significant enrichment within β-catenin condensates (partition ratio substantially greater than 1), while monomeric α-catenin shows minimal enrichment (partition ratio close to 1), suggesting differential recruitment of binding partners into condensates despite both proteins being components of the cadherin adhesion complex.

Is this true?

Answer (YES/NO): NO